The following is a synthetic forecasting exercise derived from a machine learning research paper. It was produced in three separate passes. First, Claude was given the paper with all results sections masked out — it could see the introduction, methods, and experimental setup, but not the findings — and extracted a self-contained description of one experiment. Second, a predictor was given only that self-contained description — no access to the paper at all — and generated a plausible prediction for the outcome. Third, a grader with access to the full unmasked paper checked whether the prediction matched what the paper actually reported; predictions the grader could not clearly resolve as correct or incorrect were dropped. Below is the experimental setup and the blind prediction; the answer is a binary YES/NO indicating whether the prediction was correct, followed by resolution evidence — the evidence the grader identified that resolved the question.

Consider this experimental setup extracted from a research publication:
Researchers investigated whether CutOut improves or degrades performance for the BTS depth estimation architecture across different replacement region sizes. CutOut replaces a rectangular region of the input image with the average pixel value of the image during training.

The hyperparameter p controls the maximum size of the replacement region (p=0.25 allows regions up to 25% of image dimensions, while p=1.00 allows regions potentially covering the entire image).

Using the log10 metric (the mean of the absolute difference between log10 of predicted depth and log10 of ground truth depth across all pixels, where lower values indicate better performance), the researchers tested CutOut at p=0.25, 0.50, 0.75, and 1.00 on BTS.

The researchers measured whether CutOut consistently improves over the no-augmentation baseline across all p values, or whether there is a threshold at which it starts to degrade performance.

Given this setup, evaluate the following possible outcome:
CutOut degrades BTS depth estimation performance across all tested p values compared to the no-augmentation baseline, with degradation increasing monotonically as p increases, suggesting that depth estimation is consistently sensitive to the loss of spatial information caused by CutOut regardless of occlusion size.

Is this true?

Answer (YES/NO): NO